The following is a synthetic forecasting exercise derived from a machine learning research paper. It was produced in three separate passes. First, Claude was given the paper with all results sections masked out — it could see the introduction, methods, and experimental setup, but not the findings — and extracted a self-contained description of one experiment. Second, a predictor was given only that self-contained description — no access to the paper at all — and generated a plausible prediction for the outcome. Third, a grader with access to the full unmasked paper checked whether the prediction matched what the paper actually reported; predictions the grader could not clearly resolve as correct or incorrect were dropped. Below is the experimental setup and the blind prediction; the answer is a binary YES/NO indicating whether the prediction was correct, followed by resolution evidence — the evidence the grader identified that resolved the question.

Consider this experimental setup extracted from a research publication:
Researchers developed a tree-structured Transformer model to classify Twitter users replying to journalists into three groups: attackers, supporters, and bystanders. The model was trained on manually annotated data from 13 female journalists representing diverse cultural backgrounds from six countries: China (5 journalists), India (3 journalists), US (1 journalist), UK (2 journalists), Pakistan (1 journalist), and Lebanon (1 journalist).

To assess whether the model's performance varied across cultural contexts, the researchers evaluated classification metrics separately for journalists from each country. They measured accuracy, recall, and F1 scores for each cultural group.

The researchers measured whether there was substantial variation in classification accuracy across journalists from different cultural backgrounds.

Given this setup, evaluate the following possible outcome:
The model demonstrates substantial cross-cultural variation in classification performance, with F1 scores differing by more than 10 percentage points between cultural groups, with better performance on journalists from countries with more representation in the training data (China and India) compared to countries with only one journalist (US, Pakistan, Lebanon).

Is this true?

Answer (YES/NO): NO